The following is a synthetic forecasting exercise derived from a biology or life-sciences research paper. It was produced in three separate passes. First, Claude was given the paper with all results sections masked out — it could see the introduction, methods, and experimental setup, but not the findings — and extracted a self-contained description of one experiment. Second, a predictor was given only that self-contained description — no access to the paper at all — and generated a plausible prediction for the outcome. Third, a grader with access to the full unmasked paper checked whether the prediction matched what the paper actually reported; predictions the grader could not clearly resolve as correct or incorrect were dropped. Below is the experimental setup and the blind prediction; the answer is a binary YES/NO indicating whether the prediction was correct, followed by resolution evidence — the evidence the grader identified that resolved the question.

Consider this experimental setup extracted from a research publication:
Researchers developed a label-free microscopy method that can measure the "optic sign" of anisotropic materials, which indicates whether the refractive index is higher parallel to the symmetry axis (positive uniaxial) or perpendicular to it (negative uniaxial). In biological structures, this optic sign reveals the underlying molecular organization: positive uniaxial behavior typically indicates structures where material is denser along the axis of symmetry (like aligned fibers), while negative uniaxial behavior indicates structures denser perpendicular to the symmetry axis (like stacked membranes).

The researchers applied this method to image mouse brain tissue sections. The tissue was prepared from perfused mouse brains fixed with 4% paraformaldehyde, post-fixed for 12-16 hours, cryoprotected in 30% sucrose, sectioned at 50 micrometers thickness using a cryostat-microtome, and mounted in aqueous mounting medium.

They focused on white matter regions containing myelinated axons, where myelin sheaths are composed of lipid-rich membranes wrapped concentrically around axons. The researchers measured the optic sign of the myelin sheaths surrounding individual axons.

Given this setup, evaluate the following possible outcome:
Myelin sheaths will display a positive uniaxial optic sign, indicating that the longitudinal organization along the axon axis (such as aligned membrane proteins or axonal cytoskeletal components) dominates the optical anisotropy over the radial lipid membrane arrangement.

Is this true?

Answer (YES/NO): NO